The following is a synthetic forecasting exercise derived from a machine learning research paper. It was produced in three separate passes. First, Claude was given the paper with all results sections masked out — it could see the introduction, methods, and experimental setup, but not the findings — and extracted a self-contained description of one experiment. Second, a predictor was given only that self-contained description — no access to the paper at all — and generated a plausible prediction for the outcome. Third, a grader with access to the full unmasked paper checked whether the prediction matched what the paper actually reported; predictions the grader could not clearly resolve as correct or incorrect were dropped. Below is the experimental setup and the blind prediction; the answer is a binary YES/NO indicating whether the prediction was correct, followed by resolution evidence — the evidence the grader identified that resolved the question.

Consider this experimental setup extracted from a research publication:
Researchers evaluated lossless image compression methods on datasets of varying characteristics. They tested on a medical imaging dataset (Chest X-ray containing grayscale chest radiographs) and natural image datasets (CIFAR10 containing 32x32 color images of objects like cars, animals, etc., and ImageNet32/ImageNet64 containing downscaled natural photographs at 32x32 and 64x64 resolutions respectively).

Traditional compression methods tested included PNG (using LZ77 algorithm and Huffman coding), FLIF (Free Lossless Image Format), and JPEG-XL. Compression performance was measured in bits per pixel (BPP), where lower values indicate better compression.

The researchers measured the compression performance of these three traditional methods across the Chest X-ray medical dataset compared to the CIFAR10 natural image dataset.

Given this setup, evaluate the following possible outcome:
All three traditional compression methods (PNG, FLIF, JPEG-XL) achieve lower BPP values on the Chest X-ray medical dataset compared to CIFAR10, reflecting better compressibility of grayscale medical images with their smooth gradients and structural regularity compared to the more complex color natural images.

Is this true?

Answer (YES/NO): YES